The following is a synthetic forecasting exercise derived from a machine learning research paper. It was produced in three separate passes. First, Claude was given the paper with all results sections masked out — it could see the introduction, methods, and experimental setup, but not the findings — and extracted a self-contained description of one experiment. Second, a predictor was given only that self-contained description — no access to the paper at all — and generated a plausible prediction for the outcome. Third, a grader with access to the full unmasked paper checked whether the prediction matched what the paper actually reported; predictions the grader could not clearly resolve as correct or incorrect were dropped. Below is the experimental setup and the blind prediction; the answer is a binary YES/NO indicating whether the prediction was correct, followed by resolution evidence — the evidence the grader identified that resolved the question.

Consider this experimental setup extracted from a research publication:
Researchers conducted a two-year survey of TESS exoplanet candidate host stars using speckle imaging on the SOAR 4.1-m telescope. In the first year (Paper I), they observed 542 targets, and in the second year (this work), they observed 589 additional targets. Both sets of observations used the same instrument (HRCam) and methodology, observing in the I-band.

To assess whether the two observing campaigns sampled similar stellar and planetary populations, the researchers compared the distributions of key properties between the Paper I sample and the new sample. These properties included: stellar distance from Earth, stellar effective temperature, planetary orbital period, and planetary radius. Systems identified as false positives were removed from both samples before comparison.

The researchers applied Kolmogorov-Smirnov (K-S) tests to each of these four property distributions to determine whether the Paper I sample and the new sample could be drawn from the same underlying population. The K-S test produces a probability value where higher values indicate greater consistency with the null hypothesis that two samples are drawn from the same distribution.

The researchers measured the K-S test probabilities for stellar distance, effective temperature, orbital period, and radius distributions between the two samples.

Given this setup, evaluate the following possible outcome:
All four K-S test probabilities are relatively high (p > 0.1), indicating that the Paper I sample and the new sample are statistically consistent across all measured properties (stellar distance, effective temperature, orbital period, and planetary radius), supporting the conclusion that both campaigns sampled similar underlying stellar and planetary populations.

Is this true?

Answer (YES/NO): YES